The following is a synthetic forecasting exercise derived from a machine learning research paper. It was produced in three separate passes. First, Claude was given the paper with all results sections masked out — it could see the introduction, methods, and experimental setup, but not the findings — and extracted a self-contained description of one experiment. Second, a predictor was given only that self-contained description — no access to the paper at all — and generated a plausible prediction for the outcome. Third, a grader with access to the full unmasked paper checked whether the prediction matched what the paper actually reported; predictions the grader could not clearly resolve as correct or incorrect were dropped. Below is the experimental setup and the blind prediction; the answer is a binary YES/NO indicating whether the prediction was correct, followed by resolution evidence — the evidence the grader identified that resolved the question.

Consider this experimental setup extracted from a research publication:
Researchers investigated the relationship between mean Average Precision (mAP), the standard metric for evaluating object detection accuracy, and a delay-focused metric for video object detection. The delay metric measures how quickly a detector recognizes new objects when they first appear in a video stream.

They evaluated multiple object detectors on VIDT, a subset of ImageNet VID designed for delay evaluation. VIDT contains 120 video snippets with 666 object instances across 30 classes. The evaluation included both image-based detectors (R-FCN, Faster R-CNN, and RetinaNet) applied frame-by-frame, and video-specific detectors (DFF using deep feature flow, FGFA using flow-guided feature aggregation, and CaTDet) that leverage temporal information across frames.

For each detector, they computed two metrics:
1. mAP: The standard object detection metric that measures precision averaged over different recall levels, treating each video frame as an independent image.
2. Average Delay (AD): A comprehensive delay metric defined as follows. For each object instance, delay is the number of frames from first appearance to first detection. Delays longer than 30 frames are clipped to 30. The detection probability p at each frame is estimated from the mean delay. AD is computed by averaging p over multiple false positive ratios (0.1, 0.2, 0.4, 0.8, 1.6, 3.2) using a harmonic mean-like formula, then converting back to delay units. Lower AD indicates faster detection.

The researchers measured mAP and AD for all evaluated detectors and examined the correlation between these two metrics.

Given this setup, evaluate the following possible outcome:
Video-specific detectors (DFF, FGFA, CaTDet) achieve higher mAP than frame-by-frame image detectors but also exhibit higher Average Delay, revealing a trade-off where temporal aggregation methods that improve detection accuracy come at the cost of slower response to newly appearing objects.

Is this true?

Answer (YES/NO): NO